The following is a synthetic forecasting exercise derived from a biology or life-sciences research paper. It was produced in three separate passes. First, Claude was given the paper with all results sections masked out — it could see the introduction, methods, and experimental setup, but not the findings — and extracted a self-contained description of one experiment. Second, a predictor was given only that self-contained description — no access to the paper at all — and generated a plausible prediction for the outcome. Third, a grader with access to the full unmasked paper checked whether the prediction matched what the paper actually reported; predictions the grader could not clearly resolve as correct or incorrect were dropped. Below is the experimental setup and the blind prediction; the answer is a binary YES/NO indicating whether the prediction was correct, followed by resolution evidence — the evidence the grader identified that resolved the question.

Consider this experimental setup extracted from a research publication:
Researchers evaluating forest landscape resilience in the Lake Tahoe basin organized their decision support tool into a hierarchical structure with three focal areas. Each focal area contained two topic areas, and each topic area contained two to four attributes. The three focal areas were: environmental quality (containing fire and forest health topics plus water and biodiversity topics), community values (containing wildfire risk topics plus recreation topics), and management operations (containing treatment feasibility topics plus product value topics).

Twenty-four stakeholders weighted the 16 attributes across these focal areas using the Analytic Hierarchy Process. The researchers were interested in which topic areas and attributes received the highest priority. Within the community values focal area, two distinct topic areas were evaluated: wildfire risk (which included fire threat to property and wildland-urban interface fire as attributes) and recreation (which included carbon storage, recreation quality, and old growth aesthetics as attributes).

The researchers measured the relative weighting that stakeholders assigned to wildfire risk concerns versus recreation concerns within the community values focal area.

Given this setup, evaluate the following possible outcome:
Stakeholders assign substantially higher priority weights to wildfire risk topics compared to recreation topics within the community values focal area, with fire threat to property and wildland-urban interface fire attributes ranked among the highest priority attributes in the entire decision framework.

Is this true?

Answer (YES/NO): YES